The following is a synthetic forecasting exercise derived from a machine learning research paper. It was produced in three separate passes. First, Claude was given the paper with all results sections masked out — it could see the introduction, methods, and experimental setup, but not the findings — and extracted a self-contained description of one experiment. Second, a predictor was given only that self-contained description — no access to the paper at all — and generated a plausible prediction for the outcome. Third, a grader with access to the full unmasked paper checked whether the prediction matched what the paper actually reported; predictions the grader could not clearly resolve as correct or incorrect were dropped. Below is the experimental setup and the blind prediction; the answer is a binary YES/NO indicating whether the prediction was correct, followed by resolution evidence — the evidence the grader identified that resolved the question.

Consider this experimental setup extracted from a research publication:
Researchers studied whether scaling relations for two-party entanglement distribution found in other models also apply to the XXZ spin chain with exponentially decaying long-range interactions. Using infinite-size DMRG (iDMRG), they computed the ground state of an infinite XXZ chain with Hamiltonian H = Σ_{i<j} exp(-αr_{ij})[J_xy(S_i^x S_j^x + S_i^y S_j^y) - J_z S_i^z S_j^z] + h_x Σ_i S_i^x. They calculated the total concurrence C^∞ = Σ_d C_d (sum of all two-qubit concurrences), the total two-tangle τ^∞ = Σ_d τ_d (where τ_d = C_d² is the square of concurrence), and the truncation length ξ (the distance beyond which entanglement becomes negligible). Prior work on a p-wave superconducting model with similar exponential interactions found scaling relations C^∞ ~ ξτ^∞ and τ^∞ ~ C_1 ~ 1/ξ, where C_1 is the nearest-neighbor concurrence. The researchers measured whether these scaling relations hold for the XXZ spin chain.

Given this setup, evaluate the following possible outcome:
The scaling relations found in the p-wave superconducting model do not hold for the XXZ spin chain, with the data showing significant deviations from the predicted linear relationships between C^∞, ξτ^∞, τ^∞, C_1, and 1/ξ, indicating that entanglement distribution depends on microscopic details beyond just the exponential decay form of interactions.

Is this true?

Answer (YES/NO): NO